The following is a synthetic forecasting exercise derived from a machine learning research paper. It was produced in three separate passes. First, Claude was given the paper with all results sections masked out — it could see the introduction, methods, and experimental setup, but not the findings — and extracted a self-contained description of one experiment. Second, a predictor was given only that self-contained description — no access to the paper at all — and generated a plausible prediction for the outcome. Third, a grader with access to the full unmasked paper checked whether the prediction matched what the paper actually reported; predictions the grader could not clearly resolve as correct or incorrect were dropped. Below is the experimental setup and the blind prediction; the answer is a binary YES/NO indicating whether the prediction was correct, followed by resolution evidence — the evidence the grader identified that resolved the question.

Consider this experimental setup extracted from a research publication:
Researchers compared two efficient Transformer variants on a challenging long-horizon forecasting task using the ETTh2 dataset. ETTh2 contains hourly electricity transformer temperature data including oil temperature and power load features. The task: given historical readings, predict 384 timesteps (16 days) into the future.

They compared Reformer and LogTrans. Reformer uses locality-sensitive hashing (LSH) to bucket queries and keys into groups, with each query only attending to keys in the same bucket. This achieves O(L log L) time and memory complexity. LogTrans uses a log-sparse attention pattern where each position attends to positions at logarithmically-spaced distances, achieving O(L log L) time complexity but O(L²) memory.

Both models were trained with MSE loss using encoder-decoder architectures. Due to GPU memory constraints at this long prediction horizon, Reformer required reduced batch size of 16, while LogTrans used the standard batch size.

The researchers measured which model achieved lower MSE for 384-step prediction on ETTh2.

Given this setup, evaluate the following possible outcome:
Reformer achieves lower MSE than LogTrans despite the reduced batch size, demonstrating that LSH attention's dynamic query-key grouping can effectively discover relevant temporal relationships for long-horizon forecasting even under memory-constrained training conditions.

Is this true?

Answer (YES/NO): NO